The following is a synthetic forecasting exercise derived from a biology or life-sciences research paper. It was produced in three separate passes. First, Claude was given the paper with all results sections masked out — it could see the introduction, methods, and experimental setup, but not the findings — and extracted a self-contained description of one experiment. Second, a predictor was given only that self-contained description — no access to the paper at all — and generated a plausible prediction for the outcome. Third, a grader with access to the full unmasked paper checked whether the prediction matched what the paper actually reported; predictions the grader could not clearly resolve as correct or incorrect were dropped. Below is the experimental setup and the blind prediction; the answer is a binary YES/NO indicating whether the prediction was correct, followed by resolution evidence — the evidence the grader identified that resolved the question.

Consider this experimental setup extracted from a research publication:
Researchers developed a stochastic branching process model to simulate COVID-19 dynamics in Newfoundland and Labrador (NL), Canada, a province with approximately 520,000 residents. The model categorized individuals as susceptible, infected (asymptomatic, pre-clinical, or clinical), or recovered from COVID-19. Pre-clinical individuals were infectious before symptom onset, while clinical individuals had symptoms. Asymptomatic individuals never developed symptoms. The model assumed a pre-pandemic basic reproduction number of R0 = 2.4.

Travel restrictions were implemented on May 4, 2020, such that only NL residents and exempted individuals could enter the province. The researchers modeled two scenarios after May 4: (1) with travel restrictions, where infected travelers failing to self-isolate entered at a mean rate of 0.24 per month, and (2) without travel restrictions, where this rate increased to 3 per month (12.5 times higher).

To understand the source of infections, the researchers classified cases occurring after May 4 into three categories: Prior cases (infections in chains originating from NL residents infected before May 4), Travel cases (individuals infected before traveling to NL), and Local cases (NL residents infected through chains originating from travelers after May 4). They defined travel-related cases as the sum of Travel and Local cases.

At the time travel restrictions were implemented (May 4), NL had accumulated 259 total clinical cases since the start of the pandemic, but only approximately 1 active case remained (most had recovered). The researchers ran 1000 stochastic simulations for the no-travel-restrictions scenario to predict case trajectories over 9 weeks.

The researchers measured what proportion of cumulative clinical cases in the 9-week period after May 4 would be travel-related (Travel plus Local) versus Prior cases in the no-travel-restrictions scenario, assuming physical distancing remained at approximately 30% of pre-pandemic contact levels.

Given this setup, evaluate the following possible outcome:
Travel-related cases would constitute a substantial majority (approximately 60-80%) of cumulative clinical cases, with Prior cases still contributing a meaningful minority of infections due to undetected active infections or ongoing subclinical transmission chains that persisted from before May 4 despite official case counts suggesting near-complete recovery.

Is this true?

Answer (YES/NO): NO